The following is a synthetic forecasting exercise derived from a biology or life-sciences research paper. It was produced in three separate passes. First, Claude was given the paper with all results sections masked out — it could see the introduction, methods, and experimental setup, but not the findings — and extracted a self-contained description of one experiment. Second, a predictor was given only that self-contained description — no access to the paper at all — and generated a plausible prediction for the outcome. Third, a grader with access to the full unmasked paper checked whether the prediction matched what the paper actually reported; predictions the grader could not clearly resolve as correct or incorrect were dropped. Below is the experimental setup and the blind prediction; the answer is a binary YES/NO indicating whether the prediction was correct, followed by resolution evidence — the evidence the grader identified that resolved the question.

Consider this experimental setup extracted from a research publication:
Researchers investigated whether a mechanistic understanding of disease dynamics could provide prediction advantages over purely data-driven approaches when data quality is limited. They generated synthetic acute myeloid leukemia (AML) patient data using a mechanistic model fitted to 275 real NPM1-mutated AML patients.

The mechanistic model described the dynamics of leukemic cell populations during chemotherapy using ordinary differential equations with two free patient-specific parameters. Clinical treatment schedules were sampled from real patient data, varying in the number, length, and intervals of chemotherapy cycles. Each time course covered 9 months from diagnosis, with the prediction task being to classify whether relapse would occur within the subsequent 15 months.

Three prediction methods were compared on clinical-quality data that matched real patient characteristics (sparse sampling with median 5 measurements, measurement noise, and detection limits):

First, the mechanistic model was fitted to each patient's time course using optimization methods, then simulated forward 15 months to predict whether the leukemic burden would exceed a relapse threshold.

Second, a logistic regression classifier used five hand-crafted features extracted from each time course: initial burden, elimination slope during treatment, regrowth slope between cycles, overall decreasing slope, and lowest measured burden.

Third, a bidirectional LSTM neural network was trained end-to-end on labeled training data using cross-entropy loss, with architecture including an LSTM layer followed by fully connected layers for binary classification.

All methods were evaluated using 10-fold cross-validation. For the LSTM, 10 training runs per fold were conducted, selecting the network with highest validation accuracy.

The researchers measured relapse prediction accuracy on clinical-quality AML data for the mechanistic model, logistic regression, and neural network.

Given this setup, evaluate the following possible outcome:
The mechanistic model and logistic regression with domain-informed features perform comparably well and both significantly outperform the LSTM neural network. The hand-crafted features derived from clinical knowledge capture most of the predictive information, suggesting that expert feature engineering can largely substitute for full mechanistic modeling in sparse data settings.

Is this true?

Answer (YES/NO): NO